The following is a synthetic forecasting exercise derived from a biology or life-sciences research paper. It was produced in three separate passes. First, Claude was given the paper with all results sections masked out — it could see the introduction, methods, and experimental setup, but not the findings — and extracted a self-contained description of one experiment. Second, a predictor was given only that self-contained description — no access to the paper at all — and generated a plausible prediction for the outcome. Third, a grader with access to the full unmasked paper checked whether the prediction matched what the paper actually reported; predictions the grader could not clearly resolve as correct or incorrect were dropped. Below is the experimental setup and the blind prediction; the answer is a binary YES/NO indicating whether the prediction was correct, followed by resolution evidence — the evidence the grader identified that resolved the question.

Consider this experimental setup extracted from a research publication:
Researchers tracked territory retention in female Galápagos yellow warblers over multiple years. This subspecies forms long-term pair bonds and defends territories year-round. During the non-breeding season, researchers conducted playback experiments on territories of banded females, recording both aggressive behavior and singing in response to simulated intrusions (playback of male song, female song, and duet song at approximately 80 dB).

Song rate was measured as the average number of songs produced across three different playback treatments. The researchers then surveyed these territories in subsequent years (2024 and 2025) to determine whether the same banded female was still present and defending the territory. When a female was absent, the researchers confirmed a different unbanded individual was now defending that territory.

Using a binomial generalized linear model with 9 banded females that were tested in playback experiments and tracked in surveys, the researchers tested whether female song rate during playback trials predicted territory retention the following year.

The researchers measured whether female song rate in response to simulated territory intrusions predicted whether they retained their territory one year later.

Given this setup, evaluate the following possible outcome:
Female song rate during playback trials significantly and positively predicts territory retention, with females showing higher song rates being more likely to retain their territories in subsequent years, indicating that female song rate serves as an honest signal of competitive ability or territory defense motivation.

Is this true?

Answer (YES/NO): NO